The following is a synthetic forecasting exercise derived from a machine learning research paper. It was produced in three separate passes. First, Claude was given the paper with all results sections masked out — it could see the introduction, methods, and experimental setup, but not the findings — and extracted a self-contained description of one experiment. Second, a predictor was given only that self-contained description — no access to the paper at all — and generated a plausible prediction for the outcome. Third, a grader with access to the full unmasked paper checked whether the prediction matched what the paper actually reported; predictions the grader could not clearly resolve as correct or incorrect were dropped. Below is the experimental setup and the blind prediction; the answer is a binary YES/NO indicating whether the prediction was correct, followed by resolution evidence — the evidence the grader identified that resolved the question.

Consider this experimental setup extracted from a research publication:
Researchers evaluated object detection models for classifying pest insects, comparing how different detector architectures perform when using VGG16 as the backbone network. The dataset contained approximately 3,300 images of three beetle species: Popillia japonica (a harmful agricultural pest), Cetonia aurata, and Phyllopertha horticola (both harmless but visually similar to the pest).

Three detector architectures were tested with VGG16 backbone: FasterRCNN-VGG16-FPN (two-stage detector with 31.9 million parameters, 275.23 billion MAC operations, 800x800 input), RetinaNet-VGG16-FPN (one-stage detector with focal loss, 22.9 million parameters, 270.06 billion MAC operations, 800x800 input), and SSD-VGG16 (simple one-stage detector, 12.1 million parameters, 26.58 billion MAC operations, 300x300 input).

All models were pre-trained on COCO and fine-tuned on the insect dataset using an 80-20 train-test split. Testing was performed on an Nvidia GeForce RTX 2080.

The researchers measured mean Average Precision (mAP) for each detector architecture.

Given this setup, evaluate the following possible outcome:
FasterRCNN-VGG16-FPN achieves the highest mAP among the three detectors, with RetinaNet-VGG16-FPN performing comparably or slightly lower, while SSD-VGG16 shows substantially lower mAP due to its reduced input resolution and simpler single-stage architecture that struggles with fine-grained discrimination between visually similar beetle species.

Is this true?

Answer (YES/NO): YES